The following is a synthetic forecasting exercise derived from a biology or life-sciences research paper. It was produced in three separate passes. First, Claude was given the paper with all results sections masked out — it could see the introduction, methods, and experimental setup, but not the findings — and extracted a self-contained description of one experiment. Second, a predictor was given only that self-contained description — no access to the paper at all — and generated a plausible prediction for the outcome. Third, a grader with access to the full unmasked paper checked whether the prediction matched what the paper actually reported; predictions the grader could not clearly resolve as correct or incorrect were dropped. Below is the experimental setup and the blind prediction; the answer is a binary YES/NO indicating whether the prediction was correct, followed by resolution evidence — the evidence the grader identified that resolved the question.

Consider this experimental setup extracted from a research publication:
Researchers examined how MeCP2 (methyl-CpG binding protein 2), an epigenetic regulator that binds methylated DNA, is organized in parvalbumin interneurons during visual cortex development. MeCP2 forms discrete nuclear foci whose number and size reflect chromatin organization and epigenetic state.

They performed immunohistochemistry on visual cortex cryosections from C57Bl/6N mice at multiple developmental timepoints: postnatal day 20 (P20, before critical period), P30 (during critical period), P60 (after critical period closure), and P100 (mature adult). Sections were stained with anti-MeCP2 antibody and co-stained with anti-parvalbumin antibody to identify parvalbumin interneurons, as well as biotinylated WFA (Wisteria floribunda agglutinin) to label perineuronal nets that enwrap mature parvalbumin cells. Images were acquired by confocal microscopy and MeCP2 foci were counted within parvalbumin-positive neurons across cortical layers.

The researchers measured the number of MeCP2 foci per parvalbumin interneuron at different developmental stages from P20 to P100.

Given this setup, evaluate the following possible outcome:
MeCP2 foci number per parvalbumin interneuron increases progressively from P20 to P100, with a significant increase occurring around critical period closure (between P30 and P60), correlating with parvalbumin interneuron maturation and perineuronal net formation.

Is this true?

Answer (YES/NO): NO